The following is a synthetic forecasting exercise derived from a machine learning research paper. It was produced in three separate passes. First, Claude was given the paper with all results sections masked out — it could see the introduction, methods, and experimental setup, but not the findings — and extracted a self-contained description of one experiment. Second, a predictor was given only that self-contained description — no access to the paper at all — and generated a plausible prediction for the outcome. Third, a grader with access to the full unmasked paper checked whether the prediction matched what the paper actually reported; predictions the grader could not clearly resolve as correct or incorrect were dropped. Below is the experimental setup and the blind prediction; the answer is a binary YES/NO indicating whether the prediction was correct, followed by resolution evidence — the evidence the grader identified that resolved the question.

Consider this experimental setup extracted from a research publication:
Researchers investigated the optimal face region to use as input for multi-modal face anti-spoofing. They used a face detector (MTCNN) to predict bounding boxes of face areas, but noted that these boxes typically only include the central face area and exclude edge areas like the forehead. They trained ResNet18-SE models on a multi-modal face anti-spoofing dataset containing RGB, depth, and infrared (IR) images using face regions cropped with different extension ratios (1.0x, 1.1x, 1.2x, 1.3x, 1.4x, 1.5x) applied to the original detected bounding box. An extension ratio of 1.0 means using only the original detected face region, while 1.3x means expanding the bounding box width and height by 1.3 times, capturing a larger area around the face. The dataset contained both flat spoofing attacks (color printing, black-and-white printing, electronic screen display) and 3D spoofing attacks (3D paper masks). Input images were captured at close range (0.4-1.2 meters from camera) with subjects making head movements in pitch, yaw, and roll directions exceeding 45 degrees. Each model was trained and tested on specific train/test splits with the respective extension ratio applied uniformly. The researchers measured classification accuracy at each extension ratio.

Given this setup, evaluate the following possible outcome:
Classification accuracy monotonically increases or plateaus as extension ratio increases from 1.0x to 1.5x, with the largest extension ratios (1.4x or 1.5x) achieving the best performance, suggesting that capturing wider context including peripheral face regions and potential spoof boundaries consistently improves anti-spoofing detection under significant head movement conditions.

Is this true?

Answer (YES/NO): NO